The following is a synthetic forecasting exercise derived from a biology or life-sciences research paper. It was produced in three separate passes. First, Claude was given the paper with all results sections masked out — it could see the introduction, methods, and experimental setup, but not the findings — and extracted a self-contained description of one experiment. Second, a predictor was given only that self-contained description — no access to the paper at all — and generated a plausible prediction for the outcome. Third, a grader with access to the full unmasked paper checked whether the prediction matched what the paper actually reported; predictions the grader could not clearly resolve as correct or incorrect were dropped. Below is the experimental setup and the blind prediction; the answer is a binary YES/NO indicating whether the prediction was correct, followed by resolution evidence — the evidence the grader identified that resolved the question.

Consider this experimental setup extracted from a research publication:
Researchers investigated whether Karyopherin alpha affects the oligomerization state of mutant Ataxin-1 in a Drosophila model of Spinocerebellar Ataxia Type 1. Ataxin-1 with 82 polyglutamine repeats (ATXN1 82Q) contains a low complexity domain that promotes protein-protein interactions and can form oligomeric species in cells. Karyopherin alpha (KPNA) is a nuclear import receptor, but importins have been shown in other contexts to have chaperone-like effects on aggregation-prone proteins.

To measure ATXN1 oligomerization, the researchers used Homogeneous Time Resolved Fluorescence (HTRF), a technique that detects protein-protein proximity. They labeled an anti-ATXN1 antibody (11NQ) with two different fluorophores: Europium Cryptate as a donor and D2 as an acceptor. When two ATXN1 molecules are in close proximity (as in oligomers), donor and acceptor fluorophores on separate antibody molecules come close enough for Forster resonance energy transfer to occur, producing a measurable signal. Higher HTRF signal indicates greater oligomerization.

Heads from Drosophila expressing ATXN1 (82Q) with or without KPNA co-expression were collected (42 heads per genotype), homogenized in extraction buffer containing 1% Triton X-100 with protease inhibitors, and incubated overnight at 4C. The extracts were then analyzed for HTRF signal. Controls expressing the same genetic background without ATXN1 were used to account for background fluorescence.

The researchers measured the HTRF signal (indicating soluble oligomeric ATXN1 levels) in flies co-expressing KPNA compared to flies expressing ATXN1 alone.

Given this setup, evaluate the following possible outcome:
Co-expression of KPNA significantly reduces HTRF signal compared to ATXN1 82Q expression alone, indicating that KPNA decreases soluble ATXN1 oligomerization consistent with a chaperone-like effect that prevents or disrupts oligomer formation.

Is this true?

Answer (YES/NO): YES